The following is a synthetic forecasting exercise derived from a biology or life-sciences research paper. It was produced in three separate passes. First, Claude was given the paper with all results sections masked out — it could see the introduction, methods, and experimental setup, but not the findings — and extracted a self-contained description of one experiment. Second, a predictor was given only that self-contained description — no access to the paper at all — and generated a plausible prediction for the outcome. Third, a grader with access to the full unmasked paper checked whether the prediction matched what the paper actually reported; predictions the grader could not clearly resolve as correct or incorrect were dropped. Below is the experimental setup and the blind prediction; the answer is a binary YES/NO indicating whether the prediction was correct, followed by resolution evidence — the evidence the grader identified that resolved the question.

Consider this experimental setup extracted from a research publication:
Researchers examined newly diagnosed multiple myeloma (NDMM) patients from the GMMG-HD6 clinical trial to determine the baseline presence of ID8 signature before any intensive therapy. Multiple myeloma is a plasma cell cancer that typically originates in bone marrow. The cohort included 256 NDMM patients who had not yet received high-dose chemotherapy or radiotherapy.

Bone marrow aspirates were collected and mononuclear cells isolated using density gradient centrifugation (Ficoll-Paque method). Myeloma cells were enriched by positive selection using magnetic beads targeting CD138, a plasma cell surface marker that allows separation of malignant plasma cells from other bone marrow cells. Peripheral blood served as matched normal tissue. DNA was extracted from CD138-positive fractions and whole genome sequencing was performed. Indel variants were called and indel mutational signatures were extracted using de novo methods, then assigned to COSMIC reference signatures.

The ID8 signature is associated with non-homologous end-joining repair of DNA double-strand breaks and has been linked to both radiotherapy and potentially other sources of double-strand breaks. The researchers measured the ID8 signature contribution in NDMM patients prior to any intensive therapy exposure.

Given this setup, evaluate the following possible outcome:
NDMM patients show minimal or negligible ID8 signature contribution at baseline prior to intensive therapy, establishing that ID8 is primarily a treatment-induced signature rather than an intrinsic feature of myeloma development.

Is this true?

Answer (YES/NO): YES